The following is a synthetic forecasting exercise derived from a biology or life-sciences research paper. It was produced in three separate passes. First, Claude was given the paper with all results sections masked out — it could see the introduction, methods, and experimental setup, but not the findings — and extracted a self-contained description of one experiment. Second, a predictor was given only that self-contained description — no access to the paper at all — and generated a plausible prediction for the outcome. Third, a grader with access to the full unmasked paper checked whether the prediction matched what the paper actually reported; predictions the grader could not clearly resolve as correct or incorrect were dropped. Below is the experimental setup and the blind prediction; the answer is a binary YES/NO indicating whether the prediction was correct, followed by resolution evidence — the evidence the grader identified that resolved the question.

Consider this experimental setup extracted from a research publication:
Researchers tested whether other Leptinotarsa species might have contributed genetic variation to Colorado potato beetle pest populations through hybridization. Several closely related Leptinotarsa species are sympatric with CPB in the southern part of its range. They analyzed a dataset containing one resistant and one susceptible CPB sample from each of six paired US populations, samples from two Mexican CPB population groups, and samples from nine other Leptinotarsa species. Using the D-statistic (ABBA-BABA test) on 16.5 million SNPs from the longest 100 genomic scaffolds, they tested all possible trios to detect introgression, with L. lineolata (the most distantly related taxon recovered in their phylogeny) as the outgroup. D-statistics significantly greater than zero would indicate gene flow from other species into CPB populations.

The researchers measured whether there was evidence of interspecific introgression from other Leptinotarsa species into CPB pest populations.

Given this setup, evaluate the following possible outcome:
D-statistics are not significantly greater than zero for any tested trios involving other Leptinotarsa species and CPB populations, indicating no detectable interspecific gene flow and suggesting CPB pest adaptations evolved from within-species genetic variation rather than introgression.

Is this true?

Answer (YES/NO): YES